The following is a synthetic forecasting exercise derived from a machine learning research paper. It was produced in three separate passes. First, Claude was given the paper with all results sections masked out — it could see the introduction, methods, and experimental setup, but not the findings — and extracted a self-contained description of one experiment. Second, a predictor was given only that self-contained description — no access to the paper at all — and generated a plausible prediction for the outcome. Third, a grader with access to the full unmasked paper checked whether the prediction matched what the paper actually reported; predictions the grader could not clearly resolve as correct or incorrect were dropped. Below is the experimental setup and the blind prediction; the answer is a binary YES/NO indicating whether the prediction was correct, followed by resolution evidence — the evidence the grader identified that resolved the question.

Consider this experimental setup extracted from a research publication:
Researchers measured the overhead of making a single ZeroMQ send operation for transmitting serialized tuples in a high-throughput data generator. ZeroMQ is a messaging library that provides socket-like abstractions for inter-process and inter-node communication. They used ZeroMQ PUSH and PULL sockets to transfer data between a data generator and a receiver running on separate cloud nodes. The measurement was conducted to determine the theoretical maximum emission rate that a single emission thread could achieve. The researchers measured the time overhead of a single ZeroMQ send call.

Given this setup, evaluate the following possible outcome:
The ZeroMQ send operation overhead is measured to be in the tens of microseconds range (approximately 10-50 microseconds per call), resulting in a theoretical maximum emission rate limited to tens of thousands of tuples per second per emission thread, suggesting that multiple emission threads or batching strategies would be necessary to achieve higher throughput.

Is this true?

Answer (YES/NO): NO